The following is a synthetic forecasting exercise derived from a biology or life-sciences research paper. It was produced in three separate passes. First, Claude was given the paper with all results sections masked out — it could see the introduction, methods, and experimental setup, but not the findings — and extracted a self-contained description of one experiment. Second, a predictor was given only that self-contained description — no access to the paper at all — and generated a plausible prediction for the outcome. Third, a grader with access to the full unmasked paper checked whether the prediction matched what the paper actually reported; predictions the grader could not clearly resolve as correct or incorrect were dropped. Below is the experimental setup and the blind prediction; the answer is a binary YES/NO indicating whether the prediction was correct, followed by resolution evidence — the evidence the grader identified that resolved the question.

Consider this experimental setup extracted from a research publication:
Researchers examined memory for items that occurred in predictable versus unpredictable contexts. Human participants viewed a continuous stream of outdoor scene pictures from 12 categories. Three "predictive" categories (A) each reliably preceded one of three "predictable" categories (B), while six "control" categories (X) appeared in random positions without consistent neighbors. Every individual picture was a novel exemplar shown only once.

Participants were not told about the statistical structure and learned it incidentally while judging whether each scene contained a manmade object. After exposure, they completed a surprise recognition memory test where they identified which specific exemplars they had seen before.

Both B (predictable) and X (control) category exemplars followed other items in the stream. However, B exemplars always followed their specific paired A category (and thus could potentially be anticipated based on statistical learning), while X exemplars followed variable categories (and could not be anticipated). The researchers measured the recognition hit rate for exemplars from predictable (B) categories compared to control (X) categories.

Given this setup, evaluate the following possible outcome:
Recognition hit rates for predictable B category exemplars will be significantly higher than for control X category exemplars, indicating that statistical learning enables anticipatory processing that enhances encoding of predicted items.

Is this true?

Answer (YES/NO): NO